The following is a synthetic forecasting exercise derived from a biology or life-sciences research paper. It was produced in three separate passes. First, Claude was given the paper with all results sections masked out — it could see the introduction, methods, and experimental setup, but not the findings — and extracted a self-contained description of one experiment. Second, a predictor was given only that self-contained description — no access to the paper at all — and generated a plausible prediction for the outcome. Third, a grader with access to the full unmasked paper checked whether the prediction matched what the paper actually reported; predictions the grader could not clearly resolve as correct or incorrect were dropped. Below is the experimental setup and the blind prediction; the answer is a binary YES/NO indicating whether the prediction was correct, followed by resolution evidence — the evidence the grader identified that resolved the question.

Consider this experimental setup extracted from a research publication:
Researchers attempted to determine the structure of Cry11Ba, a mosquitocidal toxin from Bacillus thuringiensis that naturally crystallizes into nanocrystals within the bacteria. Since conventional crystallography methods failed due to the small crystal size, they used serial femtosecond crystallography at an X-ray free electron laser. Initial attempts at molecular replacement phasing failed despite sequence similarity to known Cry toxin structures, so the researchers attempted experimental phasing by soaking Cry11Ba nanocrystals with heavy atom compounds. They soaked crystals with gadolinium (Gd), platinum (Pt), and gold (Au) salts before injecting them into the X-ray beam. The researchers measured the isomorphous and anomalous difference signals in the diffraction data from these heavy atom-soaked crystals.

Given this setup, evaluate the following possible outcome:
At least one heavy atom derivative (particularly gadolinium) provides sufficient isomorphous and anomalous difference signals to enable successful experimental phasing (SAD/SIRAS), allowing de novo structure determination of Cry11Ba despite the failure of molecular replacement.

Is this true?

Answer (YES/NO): NO